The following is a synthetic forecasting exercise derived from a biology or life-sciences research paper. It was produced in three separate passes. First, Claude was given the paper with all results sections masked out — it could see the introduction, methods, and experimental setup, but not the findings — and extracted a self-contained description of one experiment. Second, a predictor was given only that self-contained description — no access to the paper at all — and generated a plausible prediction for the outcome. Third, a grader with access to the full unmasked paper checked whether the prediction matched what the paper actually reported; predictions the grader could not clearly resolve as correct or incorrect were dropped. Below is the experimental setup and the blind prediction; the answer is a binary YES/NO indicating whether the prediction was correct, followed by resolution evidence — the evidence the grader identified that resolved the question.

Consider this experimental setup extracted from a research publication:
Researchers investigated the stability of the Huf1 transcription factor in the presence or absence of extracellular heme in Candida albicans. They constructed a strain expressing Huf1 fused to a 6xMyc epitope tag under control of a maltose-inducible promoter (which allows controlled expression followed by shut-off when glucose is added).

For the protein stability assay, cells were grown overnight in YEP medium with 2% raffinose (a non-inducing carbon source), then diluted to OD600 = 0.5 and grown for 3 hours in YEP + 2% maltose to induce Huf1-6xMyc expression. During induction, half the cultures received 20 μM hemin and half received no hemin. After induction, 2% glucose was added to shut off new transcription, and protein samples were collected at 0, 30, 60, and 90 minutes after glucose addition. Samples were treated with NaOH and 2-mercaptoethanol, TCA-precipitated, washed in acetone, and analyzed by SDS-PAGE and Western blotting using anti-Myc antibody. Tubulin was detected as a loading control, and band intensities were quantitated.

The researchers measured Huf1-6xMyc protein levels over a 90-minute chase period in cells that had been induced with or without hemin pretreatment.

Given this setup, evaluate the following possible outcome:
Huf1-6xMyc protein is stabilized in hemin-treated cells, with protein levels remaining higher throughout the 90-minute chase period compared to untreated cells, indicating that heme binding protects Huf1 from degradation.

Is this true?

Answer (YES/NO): YES